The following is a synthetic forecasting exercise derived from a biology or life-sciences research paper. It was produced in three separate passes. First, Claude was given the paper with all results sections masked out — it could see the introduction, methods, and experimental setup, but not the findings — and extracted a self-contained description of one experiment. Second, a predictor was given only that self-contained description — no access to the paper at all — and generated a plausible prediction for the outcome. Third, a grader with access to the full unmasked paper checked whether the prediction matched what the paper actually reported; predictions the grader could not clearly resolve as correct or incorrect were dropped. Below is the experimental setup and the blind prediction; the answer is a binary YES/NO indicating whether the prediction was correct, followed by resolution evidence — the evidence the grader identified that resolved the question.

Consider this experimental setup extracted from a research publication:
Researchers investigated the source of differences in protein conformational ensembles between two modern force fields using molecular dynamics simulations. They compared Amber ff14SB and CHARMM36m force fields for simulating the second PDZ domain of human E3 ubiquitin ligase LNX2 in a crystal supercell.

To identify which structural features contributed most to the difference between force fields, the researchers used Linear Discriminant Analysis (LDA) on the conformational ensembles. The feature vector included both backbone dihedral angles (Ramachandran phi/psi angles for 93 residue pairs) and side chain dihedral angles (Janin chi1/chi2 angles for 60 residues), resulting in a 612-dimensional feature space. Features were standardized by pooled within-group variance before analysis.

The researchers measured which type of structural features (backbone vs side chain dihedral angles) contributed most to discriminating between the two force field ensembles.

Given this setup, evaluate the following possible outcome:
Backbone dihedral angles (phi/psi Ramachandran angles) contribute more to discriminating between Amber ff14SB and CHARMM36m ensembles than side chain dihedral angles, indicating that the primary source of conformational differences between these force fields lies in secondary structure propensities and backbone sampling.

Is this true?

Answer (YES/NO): NO